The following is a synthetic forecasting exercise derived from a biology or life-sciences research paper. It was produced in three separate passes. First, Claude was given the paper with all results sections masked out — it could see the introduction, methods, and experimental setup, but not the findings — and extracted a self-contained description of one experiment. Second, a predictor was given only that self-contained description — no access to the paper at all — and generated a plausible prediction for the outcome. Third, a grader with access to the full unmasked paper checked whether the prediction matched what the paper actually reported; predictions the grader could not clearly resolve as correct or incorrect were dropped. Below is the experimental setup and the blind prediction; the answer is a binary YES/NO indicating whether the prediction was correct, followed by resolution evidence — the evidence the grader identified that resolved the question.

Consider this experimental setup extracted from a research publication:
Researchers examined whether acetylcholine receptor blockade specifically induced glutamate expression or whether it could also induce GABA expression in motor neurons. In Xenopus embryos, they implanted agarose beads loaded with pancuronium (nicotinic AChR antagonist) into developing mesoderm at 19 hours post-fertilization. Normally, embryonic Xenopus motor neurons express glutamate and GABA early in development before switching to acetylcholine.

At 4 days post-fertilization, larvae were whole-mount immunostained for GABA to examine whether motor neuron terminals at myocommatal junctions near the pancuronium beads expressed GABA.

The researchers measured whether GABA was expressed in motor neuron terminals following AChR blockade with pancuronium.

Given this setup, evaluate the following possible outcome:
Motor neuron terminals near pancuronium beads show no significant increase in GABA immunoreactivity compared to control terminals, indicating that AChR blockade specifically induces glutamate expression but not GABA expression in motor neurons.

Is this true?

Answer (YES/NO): YES